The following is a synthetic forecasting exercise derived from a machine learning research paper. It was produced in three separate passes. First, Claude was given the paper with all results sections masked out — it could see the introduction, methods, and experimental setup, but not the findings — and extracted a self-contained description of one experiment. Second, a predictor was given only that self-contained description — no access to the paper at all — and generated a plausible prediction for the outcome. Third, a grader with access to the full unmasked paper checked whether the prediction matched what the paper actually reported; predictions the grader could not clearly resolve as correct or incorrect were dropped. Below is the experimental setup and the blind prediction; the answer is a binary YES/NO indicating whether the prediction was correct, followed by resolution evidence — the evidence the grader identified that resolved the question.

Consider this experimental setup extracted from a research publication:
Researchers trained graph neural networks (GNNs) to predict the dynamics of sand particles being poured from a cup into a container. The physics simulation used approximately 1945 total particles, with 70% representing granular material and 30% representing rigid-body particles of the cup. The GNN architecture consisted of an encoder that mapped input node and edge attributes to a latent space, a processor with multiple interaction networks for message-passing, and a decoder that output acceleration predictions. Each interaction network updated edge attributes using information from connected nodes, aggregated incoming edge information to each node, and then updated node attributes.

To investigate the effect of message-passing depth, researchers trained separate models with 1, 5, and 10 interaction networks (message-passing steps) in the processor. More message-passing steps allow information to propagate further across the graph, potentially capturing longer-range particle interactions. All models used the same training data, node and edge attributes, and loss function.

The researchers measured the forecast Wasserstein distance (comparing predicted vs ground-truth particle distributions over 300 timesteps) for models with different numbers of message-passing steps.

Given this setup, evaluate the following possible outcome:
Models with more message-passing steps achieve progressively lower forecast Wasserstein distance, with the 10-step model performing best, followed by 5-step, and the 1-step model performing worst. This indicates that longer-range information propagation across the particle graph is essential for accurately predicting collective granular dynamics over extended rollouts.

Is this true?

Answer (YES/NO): NO